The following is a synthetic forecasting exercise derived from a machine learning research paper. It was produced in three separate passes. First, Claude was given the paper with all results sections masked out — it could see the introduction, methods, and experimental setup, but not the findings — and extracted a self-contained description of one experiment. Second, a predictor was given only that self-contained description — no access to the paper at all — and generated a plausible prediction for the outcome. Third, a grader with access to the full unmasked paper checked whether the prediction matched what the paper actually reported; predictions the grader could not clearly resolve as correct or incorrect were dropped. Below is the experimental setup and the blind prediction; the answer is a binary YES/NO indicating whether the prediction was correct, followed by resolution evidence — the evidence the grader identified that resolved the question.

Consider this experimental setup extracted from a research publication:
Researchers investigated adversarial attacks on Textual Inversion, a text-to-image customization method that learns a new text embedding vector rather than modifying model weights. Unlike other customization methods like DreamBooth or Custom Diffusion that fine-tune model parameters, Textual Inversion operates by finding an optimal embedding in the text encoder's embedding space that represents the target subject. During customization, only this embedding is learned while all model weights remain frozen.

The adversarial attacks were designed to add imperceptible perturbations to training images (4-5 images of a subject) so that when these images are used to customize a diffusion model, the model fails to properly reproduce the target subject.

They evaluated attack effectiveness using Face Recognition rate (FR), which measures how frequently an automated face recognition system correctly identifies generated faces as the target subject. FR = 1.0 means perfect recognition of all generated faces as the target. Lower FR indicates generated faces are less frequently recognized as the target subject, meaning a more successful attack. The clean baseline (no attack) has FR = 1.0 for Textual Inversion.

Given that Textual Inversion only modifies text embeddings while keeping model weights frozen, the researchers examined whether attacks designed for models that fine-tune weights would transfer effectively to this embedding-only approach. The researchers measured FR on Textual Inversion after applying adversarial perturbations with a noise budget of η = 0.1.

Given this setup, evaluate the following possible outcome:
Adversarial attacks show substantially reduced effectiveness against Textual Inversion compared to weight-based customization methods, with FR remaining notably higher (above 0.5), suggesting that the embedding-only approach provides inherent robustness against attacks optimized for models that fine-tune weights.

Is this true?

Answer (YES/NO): NO